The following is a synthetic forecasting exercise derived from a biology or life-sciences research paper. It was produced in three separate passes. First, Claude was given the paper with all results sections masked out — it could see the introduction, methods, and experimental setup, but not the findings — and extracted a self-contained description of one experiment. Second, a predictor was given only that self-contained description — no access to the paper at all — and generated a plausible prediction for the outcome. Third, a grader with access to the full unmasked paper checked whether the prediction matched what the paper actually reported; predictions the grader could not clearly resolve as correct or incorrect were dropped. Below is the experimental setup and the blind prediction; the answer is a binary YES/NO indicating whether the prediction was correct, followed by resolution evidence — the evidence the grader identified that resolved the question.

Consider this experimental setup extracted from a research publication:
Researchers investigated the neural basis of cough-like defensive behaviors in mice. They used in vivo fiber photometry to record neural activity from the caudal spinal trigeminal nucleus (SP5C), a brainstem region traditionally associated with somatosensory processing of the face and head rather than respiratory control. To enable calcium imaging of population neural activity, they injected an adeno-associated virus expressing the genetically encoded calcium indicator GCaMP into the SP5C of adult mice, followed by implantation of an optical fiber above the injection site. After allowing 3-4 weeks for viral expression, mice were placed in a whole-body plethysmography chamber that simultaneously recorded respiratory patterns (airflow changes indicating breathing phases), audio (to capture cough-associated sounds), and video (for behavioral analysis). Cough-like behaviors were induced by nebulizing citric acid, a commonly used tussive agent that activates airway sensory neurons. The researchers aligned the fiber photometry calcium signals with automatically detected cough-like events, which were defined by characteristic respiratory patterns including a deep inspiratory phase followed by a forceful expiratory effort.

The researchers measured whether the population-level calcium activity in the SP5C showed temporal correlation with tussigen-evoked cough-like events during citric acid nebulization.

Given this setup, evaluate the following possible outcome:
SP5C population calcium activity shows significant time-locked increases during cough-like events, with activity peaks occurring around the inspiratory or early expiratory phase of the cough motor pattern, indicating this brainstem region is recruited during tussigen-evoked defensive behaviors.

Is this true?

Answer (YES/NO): YES